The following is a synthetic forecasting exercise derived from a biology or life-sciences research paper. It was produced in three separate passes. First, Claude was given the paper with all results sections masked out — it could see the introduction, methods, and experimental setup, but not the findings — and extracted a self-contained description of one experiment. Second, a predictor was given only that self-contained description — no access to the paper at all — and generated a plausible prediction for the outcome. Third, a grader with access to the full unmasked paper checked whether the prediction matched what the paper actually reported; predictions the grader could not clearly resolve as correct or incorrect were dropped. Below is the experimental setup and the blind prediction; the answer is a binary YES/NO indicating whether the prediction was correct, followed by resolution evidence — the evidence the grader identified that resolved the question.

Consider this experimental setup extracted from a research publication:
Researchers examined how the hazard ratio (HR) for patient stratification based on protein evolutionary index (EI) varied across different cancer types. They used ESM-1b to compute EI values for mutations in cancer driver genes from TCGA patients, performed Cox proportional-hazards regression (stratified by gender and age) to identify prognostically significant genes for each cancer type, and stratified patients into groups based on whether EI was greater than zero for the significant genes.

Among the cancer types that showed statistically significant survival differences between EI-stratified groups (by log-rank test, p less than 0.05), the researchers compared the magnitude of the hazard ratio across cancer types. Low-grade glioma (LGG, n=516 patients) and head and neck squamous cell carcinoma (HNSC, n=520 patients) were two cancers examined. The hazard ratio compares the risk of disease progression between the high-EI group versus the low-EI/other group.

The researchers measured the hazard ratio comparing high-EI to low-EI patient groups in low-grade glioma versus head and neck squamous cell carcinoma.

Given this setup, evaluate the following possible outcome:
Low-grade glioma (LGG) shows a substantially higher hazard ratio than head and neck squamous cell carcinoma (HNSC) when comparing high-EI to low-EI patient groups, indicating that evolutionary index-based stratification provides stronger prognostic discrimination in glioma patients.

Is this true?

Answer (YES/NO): YES